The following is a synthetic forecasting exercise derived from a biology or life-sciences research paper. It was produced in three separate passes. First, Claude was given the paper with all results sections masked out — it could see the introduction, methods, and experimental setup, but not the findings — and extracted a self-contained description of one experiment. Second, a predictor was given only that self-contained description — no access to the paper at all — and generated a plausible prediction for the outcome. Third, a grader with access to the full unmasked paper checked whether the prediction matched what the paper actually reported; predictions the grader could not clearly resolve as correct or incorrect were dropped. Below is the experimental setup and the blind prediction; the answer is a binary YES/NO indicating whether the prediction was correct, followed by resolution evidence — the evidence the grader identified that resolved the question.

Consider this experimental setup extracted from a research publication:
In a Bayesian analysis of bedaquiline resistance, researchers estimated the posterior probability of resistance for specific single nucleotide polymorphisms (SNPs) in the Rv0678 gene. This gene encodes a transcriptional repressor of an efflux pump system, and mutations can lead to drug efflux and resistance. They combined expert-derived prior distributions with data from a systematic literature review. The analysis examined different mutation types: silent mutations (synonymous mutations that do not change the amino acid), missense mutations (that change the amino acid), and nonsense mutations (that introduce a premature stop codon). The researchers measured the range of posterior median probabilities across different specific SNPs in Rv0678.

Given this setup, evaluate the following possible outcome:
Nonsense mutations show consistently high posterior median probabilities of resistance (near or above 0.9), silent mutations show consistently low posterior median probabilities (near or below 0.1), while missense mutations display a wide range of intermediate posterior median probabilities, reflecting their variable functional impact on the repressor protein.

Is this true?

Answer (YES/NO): NO